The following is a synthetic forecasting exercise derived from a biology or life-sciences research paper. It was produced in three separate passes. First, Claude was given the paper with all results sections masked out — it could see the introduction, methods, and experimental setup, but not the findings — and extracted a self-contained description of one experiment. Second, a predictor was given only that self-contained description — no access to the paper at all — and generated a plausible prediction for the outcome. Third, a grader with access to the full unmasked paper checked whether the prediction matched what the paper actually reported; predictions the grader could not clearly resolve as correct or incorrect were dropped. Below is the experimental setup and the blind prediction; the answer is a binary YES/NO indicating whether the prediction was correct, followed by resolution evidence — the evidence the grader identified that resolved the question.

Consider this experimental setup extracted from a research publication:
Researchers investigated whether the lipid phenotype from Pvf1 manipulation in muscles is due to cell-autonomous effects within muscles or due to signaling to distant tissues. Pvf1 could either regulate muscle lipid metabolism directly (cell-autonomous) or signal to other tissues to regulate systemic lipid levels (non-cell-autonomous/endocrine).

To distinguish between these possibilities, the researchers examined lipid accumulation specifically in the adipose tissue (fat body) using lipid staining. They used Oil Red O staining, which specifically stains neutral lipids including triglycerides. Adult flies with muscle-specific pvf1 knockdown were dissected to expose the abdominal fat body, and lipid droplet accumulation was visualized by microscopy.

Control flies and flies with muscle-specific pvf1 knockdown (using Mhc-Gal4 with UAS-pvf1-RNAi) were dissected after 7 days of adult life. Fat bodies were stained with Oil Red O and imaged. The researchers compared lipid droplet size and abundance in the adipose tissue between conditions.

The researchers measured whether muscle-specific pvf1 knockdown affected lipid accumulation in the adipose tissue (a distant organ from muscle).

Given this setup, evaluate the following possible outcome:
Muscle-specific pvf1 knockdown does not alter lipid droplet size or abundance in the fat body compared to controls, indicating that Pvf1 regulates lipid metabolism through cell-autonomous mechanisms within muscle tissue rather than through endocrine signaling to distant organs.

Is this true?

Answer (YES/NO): NO